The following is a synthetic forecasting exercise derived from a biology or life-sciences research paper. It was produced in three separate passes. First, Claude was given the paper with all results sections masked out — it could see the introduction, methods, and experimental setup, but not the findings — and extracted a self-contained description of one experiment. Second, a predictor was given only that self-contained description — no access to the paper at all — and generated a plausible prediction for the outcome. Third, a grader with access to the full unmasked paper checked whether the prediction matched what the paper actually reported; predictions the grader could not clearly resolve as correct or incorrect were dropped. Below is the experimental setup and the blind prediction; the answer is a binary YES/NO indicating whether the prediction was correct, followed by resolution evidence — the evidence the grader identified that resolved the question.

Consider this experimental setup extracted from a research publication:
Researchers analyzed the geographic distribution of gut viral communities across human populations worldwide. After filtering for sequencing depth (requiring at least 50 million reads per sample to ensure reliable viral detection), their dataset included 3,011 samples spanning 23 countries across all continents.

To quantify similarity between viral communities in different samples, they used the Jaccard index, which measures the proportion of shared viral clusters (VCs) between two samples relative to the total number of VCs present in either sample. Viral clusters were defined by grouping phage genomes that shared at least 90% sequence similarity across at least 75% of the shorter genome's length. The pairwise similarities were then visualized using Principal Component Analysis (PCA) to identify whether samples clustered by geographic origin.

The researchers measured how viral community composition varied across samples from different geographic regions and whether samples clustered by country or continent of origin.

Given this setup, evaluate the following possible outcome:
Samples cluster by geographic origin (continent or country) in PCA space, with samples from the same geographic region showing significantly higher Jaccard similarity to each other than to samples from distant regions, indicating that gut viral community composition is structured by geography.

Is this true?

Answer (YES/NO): NO